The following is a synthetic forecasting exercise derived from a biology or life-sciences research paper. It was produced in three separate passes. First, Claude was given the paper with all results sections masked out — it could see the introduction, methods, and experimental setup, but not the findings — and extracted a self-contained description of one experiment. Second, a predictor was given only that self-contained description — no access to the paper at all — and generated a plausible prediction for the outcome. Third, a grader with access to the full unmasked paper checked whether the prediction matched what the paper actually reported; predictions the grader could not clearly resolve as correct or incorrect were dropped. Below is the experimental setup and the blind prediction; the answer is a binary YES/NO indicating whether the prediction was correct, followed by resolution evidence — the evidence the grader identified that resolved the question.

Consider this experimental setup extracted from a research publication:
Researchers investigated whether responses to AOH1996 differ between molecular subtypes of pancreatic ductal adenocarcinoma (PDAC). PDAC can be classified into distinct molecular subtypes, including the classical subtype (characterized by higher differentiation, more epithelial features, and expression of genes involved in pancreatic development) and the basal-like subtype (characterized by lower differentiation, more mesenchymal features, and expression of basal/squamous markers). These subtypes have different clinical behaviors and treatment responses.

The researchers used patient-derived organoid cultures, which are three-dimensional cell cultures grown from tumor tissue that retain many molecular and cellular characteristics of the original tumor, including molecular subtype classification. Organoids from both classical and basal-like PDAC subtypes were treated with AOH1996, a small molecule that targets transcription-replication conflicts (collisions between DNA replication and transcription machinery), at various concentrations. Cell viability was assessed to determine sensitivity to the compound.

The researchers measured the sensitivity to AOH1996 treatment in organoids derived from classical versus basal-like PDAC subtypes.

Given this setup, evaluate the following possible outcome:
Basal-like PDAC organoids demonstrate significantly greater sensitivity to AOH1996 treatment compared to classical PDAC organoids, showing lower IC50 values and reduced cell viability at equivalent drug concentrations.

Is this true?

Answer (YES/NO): NO